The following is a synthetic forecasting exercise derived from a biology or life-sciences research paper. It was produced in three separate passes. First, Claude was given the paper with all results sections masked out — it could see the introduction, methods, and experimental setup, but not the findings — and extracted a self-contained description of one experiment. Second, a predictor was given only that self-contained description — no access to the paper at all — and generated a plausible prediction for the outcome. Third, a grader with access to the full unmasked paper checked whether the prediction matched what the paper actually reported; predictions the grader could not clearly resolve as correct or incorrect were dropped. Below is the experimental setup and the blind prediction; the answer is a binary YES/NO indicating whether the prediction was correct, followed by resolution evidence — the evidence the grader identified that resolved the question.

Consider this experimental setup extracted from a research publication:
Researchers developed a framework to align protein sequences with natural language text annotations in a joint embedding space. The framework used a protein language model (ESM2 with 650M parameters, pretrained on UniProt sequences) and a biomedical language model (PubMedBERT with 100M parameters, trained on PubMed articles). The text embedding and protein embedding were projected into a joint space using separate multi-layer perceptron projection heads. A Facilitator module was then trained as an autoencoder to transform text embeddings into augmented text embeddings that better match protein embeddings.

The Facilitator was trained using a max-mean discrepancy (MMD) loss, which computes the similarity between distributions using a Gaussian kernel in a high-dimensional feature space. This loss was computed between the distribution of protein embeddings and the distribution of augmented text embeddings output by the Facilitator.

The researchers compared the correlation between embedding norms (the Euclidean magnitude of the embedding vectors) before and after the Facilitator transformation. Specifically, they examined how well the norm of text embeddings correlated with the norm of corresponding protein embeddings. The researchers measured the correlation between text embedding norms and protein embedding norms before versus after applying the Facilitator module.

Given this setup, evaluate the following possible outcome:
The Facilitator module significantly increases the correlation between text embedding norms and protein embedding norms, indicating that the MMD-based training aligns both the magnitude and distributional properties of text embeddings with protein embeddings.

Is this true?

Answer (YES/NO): YES